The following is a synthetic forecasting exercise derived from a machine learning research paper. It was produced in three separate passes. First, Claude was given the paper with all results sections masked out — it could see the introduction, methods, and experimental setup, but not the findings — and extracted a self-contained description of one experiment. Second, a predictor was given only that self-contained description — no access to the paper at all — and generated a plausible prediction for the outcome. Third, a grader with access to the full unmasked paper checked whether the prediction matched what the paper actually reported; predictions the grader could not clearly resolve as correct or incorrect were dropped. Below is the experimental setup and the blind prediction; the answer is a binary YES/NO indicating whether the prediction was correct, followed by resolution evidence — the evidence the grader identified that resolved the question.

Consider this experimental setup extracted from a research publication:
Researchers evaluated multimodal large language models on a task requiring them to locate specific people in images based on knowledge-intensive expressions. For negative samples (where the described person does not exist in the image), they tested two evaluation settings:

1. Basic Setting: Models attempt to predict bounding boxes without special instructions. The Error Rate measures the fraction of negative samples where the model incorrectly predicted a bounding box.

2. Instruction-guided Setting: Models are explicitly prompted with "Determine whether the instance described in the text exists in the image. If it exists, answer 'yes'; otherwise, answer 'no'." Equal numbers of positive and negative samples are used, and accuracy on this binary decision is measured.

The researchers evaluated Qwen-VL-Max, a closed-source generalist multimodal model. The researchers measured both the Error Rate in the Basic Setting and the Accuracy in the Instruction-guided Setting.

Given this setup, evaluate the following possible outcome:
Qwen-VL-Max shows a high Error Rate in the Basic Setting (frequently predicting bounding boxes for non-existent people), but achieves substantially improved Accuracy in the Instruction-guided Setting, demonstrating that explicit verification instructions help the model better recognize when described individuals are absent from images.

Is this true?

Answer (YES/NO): NO